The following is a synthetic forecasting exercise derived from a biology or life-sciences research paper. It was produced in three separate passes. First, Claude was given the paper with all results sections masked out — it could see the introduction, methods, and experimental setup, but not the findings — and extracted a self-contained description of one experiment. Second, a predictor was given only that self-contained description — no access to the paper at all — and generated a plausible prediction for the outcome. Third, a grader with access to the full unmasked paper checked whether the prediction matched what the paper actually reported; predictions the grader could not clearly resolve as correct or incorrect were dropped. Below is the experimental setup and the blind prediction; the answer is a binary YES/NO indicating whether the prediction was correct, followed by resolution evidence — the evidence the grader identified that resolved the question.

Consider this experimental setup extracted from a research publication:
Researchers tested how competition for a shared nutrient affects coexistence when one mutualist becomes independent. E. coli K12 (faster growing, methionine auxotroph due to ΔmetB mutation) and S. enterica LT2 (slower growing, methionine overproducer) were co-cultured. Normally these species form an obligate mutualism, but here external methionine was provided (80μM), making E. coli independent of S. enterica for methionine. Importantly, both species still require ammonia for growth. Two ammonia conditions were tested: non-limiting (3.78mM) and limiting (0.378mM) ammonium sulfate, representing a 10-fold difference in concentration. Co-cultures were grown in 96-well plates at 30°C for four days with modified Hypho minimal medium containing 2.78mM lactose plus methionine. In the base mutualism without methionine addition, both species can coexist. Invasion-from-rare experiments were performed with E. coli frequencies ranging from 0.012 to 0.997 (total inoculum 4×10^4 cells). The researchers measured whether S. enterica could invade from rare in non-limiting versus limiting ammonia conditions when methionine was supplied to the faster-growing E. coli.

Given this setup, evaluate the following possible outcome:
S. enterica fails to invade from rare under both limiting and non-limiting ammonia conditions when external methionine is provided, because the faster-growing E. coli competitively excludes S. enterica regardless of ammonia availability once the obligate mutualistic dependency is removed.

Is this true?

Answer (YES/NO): NO